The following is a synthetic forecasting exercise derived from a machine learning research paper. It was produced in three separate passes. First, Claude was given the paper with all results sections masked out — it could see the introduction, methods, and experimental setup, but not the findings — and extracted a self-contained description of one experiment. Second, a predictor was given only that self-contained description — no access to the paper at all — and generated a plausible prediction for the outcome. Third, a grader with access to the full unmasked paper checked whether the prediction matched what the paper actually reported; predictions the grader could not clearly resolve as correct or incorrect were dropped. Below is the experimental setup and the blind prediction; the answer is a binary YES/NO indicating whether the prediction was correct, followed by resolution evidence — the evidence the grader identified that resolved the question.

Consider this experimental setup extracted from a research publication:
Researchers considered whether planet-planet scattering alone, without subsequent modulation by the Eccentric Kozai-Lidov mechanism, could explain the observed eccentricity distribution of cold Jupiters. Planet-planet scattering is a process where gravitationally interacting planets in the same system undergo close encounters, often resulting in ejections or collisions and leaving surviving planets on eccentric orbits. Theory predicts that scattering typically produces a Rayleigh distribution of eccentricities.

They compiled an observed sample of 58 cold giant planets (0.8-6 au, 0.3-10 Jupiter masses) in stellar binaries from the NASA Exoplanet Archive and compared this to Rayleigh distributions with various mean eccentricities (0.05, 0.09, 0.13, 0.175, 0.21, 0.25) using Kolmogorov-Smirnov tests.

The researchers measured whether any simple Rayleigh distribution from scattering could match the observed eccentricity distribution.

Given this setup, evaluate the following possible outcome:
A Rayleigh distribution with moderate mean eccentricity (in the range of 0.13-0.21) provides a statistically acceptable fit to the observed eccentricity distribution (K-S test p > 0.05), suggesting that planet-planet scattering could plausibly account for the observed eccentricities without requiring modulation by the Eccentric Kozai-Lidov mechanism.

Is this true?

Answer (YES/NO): NO